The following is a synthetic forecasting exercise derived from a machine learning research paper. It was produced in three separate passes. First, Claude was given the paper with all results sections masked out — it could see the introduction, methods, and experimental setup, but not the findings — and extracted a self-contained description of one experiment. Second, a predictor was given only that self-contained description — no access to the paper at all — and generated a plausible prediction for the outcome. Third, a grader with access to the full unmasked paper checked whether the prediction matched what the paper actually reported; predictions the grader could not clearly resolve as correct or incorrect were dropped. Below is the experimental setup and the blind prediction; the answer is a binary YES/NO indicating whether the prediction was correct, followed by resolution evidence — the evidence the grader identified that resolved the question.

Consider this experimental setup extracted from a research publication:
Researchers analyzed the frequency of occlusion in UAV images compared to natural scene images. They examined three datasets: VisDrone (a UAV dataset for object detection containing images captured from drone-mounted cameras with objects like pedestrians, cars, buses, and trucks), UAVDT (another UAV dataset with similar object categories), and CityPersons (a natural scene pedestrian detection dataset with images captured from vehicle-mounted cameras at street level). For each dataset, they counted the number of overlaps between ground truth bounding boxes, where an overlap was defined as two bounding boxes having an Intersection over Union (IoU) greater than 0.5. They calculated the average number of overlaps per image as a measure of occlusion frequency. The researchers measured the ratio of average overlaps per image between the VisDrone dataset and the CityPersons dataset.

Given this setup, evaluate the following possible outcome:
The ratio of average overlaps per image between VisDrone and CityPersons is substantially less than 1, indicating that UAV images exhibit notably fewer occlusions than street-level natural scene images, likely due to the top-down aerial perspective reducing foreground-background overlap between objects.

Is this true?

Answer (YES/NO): NO